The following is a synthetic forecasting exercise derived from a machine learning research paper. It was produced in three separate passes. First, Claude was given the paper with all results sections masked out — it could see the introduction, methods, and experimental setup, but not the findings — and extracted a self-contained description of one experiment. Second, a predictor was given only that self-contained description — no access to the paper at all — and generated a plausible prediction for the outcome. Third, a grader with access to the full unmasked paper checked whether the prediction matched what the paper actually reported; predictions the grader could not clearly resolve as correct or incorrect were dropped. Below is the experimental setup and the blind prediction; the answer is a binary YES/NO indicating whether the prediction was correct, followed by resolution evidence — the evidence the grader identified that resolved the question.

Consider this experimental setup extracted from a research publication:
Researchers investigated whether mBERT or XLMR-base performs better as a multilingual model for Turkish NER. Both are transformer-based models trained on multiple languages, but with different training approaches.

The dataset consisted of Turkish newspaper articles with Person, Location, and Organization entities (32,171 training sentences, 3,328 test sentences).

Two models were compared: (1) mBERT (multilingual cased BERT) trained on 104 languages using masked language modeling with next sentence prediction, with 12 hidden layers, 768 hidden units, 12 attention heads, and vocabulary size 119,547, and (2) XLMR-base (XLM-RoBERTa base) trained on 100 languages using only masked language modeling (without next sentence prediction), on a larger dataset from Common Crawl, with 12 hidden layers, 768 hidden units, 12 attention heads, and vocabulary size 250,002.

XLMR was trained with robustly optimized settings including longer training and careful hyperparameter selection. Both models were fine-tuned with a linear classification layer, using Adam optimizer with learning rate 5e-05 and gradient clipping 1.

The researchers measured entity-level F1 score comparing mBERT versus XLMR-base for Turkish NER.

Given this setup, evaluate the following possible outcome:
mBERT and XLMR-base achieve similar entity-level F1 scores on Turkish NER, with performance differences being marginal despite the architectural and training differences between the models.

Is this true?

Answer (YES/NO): NO